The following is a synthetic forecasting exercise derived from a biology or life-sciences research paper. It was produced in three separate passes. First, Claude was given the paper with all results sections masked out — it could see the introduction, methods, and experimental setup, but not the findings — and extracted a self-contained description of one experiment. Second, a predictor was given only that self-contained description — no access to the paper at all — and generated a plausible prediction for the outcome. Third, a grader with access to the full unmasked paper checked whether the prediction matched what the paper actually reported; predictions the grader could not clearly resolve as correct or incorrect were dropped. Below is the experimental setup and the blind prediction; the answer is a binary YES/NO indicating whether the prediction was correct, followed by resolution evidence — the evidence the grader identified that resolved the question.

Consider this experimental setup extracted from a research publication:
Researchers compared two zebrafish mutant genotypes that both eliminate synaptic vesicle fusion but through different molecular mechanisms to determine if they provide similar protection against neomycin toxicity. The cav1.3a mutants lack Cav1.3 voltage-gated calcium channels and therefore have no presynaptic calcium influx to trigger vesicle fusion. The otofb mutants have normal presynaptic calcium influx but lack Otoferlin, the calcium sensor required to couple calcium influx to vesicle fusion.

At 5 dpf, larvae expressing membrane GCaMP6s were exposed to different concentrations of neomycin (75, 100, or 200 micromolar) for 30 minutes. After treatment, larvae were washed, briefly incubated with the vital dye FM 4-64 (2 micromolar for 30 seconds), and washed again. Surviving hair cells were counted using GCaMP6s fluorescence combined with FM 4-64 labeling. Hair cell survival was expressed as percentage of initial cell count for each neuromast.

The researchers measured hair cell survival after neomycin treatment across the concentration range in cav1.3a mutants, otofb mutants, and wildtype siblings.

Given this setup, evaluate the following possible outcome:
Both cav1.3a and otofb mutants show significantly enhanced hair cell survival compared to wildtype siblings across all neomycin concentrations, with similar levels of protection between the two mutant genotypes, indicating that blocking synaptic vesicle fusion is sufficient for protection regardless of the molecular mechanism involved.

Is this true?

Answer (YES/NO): YES